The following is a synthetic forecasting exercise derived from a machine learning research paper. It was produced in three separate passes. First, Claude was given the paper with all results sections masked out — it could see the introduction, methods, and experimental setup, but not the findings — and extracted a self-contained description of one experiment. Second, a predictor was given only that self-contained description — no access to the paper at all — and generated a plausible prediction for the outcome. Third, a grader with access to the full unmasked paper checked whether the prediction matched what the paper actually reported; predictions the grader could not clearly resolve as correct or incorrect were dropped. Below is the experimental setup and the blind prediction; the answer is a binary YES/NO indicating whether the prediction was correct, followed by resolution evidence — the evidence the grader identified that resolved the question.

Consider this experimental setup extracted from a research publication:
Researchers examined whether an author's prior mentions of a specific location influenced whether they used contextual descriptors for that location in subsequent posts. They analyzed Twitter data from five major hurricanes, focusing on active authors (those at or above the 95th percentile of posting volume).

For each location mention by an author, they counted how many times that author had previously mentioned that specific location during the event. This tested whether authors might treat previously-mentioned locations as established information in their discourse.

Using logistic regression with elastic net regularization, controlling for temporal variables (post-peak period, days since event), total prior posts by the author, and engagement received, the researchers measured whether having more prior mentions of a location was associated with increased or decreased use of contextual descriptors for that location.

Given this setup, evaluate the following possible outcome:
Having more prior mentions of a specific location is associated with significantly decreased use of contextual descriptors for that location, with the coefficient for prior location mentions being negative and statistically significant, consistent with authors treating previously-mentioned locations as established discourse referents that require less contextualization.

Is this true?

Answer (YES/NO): YES